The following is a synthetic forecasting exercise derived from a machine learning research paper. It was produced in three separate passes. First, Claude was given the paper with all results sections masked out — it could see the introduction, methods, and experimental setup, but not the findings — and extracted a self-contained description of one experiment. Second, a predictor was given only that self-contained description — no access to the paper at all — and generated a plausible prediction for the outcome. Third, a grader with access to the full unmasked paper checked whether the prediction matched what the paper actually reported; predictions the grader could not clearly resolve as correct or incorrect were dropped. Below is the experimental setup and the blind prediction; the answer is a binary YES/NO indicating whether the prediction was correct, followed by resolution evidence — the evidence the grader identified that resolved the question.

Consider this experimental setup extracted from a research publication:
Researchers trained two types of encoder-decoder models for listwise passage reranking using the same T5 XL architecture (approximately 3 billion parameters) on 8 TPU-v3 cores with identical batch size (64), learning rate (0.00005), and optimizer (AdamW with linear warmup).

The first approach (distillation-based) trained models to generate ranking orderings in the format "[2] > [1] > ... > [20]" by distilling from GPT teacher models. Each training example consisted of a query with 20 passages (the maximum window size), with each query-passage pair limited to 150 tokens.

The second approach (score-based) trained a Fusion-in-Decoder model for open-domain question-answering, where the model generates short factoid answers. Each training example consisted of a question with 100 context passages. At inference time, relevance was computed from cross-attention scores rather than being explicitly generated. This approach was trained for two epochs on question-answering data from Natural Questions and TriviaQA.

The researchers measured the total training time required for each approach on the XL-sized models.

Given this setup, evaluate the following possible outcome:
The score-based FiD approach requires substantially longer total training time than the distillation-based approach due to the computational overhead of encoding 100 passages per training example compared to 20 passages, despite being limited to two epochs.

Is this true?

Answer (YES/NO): YES